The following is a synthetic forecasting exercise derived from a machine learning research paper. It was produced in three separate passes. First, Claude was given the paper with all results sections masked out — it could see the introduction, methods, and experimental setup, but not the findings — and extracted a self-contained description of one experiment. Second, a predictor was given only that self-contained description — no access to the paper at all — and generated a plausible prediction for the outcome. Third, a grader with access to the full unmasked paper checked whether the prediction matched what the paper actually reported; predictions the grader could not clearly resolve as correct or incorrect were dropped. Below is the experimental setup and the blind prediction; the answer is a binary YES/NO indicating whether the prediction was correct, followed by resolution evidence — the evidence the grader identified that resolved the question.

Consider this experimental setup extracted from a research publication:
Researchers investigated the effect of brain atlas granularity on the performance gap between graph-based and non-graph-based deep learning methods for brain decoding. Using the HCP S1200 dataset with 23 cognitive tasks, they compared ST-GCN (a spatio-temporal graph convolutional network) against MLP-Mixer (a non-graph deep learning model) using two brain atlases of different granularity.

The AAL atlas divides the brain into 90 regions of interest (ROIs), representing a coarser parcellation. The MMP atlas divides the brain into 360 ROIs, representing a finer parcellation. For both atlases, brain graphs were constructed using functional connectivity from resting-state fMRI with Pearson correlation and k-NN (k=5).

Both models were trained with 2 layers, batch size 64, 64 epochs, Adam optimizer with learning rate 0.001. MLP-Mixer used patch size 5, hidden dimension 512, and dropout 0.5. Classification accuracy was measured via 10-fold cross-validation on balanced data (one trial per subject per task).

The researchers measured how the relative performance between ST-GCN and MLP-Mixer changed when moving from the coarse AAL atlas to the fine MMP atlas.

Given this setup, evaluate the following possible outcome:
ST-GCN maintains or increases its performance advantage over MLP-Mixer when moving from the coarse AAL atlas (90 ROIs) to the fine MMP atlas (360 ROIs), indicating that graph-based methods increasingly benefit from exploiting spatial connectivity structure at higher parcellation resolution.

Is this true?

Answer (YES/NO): NO